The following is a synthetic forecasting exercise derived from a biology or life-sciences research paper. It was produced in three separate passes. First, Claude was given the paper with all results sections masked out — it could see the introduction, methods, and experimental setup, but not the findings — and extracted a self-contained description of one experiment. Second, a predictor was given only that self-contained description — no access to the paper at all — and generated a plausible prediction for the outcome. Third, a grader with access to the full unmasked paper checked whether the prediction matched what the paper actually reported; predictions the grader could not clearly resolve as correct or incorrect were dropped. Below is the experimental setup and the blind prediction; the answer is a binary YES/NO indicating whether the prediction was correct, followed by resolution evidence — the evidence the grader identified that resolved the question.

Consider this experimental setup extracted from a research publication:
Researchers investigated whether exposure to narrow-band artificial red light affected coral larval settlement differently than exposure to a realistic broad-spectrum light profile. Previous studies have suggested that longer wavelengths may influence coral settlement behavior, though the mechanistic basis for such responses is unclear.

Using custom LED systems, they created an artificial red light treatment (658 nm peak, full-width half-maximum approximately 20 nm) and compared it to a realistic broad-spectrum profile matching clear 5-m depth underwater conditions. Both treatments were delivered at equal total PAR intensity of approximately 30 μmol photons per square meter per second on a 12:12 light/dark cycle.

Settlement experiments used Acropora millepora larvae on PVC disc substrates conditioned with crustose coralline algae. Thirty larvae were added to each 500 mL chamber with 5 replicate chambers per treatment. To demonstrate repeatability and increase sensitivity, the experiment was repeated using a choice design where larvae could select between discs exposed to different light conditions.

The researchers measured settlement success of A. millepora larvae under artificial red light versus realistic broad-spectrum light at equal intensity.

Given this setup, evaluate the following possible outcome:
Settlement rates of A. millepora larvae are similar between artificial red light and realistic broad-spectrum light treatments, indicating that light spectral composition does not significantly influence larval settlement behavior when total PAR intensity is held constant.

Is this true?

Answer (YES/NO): NO